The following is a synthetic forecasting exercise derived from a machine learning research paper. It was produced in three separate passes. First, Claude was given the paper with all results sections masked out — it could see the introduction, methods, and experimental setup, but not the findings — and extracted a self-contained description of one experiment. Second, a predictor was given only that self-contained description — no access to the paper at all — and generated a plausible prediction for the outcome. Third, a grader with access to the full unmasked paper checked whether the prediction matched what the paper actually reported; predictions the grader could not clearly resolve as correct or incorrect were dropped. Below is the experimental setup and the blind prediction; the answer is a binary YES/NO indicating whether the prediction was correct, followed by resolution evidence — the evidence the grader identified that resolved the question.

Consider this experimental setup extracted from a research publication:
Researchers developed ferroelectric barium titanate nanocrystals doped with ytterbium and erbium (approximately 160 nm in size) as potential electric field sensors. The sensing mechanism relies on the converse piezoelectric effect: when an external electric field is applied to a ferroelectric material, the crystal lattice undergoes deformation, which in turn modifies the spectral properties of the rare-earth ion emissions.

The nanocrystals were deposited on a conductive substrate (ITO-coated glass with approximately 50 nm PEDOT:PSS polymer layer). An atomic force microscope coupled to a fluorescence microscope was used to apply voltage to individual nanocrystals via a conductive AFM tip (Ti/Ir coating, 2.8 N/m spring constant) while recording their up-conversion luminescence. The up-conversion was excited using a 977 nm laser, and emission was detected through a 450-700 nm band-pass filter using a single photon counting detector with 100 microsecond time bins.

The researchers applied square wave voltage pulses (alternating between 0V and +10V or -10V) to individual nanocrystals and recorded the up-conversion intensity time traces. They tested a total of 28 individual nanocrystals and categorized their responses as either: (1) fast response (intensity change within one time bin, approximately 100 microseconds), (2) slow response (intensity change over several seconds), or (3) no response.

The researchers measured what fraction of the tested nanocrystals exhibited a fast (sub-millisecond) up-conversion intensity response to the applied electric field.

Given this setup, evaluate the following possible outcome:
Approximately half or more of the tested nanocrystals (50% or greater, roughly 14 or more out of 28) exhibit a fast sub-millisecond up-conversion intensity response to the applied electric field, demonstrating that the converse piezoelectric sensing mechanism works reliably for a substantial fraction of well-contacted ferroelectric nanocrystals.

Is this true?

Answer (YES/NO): NO